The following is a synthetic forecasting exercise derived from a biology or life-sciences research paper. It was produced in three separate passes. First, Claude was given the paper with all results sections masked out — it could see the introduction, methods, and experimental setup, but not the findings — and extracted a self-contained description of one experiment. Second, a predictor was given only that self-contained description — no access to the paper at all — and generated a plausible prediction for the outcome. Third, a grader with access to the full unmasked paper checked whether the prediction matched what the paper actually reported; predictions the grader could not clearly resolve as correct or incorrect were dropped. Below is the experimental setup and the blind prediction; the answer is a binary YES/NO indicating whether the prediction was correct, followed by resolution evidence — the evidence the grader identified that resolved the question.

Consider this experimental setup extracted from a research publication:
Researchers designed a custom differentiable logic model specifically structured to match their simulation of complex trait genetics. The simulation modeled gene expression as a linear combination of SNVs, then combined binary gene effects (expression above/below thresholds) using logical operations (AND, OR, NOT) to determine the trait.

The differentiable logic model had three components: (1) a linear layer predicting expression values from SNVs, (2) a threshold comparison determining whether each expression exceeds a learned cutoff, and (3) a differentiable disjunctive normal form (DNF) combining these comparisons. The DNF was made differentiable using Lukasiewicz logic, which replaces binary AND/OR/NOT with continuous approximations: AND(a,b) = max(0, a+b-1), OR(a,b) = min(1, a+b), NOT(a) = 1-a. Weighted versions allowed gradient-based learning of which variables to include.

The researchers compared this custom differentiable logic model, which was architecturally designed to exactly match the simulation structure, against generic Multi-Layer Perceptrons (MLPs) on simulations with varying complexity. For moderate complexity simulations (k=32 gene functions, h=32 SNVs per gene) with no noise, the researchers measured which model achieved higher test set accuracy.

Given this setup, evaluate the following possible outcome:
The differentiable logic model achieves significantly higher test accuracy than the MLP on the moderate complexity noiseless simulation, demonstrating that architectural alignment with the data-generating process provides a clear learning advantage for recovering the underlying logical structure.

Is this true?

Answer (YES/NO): NO